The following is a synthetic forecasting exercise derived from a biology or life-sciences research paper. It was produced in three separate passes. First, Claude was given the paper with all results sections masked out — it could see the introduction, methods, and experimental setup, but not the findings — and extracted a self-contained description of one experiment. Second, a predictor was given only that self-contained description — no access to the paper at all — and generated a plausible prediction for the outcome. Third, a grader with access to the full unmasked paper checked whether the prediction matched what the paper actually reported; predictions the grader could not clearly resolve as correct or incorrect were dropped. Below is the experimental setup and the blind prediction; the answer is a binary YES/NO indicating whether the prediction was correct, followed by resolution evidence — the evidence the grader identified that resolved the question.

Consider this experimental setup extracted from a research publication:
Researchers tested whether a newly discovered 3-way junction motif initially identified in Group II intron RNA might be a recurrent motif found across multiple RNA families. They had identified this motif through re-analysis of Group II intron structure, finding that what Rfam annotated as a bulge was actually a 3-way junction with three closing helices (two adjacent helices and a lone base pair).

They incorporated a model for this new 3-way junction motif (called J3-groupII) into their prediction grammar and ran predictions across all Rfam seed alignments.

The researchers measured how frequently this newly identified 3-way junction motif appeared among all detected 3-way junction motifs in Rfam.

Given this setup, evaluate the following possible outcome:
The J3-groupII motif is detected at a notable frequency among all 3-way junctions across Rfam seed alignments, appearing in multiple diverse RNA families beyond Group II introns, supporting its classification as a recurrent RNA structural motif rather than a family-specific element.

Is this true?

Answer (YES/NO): YES